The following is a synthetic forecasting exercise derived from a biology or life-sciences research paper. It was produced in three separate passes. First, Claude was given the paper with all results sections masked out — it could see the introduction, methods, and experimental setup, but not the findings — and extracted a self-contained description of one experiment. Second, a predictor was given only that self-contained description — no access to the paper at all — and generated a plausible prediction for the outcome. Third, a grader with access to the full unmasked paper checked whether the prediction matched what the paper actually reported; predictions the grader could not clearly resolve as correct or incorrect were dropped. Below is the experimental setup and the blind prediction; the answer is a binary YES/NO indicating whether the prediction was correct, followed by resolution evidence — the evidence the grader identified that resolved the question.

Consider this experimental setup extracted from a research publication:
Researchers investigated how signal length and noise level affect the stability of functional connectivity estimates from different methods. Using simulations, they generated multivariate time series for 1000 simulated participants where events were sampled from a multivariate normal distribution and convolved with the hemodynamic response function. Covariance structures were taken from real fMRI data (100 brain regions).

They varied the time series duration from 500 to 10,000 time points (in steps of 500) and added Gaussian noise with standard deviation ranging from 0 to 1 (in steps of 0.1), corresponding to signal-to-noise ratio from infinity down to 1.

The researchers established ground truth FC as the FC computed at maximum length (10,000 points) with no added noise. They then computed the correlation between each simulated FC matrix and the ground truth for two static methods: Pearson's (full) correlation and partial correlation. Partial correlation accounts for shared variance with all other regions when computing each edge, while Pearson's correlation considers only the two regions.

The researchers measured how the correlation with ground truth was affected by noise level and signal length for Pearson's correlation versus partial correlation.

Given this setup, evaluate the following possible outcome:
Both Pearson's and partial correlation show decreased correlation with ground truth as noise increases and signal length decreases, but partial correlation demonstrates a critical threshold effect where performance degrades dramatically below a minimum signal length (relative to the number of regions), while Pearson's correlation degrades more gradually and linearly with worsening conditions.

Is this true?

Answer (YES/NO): NO